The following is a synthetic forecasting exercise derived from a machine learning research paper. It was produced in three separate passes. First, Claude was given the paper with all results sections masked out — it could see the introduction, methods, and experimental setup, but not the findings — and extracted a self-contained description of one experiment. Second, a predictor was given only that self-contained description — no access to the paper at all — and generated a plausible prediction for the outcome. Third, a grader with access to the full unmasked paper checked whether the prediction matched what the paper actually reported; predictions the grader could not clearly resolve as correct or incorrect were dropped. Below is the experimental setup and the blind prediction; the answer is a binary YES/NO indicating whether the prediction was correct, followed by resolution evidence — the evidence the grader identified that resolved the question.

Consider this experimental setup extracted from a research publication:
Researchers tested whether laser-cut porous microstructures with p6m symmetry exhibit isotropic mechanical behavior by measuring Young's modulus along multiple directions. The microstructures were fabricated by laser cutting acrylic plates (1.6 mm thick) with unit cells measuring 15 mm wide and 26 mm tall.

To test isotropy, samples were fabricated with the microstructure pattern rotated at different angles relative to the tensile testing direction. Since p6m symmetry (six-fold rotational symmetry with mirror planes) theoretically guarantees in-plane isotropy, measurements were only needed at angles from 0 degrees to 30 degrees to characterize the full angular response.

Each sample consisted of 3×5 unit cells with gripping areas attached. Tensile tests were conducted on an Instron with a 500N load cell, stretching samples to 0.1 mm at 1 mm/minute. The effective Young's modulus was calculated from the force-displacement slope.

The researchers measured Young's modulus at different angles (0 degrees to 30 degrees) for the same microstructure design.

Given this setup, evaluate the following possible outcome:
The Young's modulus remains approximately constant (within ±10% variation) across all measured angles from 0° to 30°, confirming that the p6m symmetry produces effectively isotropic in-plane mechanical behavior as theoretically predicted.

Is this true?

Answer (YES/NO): YES